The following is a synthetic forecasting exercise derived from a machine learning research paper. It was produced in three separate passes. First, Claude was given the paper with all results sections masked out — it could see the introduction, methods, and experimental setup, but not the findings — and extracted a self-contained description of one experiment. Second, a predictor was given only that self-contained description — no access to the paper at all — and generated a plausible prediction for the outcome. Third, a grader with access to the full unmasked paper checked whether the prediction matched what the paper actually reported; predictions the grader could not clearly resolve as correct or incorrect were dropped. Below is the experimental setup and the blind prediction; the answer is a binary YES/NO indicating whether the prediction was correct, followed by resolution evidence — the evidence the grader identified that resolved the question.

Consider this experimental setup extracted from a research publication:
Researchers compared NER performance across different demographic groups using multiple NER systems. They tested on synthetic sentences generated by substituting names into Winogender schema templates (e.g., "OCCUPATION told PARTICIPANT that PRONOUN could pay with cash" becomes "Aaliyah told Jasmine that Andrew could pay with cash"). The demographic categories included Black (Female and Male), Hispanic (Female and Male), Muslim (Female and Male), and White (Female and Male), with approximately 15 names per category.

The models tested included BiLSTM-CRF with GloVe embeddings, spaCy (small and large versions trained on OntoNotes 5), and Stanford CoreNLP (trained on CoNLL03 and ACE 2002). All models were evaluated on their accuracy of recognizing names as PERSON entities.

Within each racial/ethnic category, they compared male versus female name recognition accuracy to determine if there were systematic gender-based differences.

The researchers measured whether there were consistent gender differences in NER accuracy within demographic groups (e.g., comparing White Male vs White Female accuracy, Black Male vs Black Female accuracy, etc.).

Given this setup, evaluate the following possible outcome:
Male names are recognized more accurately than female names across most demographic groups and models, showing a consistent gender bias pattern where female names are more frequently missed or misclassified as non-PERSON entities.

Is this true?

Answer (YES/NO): NO